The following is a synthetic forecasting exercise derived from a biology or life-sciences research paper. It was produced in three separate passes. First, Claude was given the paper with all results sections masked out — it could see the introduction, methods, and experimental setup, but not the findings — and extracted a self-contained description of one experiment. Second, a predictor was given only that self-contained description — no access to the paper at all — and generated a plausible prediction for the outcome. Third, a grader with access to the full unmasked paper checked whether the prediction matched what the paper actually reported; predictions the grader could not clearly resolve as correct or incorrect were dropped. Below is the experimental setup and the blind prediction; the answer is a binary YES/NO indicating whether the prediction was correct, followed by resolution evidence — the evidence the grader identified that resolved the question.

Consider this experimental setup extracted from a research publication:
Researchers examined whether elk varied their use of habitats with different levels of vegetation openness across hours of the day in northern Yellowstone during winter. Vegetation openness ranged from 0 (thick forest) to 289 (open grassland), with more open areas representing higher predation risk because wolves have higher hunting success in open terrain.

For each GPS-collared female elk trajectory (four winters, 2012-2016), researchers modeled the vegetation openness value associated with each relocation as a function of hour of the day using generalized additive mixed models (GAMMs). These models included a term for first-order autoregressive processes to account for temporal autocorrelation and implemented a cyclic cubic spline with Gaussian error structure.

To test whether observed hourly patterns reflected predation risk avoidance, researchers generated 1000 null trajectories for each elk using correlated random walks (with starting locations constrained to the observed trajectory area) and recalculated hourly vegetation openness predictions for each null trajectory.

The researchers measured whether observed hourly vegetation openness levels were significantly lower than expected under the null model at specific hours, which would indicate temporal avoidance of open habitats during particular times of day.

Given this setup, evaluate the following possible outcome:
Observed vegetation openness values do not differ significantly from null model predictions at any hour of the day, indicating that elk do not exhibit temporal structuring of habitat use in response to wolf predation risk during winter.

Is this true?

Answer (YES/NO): NO